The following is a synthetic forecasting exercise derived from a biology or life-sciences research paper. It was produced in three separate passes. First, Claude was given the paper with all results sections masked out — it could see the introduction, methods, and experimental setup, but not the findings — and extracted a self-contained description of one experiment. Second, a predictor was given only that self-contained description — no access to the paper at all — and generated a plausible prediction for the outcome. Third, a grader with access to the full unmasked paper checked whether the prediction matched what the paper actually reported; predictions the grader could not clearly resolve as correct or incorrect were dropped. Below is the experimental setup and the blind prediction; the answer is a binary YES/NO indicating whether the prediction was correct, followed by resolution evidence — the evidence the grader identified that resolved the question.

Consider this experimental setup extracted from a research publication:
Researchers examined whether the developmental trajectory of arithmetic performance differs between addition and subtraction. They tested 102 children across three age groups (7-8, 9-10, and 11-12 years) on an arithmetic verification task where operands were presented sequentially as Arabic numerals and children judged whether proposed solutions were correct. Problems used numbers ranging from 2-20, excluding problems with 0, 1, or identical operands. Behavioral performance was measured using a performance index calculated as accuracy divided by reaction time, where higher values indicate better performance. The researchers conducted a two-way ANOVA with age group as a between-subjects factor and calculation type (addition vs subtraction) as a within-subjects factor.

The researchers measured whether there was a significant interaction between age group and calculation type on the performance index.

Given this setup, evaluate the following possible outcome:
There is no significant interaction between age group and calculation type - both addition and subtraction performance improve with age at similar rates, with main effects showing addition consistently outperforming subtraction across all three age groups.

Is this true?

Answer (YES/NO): YES